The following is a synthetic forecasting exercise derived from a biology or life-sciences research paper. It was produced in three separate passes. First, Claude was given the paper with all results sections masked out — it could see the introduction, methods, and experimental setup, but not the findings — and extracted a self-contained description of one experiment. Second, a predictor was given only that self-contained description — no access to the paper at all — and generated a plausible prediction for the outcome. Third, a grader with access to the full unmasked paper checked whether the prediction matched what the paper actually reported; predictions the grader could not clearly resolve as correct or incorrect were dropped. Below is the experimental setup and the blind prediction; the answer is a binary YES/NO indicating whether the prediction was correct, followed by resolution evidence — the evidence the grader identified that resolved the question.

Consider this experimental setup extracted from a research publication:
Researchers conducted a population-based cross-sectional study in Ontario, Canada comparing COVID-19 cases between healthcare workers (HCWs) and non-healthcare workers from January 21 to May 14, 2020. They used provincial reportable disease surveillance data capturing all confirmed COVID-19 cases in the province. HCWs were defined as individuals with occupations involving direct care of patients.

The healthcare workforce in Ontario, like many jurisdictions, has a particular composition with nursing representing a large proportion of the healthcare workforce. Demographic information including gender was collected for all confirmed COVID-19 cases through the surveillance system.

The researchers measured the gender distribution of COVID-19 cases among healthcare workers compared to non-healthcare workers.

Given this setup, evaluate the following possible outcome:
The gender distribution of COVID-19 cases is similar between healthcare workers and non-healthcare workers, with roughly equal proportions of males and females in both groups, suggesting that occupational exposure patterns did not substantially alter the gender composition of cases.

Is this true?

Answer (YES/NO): NO